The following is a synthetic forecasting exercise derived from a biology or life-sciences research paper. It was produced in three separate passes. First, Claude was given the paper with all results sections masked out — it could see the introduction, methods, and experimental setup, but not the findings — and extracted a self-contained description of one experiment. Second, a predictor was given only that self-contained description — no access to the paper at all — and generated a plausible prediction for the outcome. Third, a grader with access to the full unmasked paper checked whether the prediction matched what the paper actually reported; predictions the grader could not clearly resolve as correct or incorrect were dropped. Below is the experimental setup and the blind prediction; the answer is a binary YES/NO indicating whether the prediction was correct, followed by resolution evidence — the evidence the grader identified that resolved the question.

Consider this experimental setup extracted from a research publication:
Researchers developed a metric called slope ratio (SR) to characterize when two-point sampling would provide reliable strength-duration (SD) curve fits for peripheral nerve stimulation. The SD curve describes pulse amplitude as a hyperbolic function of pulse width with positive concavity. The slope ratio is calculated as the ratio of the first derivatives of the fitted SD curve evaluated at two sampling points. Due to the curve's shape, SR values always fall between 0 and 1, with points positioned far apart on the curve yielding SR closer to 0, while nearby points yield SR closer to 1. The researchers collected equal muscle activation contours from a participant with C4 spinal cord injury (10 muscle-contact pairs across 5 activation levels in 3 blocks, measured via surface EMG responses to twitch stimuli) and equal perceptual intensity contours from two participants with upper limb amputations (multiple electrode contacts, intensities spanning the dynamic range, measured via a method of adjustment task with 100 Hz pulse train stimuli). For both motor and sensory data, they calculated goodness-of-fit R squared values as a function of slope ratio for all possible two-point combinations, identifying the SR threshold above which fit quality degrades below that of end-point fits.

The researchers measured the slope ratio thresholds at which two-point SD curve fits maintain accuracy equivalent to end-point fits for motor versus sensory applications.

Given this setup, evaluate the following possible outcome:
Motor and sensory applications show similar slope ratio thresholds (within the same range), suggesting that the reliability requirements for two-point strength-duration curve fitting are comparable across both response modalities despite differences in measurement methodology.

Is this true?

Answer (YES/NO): NO